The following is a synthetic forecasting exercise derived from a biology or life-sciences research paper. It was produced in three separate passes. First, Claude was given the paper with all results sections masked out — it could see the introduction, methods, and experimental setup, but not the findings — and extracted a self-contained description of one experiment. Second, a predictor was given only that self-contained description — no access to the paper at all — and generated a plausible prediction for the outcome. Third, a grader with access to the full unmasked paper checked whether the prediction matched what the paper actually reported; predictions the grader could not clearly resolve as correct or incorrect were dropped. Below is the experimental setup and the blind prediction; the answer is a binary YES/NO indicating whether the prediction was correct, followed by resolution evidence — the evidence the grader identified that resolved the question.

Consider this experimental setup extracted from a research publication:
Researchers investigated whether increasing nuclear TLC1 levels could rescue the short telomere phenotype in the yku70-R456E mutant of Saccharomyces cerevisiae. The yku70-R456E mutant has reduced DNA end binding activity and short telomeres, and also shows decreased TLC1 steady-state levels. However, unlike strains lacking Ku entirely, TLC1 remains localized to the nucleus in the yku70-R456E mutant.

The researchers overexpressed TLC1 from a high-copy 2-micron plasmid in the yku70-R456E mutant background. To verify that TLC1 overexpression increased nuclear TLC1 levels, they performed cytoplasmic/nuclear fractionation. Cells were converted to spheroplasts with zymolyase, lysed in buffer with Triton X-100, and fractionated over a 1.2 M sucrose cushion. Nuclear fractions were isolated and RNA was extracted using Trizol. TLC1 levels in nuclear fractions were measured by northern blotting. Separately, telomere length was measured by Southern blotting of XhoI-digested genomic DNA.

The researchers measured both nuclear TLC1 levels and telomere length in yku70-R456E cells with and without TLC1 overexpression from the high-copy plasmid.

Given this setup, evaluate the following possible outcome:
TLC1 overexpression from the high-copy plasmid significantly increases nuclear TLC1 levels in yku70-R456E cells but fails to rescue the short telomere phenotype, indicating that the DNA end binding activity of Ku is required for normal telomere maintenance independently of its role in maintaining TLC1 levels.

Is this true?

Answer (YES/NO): YES